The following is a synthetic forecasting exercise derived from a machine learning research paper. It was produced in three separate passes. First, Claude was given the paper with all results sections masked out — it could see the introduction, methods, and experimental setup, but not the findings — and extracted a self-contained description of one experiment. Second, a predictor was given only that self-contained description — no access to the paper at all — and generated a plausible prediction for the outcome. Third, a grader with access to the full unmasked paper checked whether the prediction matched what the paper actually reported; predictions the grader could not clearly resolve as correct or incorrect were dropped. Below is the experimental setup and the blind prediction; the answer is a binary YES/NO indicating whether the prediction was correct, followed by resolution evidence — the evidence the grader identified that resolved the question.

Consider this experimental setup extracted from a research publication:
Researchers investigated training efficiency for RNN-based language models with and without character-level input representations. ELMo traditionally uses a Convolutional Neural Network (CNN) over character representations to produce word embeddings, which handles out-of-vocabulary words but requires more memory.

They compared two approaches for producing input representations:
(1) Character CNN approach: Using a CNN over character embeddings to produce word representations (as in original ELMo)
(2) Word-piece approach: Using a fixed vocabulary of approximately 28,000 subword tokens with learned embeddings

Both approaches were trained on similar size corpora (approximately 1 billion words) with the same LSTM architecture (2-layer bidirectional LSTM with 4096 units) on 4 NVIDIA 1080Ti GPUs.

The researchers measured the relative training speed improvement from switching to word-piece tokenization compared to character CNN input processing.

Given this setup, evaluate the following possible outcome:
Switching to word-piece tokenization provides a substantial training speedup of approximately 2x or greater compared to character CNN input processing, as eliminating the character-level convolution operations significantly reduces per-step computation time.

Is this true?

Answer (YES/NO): YES